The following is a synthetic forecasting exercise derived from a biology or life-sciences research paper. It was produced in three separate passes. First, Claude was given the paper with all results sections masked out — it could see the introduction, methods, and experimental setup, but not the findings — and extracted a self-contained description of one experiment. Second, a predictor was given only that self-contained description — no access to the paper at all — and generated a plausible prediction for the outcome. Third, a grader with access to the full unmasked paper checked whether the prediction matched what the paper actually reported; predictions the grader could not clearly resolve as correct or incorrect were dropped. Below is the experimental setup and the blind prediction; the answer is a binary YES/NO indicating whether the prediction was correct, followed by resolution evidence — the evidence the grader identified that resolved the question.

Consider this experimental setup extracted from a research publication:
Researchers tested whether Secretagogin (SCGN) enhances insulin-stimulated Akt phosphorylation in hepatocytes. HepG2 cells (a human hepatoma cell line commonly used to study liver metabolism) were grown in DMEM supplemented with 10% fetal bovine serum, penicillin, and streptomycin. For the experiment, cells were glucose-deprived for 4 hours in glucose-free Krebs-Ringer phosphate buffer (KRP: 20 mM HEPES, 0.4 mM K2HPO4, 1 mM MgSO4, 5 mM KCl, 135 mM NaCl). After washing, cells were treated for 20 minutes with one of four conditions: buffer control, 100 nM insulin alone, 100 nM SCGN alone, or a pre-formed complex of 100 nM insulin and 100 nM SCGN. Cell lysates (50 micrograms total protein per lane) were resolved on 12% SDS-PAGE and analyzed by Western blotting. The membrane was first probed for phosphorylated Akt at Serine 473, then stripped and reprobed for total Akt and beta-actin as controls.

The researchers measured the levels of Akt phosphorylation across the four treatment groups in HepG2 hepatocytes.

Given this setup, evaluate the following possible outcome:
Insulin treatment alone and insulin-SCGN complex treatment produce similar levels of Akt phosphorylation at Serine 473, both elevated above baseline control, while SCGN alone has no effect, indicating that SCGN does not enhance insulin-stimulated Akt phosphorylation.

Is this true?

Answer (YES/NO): NO